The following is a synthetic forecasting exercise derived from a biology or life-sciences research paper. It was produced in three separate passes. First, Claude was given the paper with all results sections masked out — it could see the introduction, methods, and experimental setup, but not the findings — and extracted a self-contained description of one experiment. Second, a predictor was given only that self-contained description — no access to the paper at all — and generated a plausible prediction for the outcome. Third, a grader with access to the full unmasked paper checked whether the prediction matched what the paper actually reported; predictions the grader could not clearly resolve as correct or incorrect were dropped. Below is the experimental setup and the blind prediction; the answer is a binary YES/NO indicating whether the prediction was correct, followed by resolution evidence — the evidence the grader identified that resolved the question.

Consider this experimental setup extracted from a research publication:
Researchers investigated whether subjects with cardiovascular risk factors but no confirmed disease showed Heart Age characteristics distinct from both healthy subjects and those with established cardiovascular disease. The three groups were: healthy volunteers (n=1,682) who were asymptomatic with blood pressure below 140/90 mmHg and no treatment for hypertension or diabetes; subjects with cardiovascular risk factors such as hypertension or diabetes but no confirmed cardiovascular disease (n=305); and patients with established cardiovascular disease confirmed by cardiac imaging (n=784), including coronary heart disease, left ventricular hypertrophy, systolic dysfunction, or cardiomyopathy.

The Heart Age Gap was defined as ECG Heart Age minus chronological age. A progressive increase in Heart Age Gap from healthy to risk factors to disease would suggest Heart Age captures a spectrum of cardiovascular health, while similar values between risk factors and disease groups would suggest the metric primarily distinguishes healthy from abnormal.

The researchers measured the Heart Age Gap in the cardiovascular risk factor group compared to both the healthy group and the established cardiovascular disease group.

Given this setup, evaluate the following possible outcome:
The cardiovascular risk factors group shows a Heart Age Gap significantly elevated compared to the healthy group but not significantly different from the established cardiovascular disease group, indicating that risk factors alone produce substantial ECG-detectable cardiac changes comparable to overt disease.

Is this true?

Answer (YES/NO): NO